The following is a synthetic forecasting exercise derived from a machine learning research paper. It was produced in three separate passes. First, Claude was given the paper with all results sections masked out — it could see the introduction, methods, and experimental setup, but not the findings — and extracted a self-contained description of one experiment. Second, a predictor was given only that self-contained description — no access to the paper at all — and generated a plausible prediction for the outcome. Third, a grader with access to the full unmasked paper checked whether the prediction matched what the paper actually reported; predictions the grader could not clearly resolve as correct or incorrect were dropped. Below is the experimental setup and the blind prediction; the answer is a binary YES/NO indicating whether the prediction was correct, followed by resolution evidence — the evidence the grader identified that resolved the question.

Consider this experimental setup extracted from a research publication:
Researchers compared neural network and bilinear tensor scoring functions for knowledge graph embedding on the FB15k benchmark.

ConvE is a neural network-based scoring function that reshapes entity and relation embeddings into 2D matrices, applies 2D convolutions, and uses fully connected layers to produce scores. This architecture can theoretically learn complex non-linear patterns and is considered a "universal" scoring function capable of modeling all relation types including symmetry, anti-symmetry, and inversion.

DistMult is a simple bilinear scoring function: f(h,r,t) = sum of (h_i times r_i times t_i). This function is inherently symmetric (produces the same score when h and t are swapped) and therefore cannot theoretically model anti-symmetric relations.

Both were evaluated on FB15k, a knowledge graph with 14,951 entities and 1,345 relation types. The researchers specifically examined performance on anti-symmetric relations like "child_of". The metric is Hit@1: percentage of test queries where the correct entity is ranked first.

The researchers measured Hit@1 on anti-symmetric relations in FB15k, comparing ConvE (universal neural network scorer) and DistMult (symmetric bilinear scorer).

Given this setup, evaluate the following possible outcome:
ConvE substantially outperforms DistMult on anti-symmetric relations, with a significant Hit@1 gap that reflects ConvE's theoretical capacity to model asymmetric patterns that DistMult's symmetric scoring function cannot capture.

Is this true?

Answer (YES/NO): NO